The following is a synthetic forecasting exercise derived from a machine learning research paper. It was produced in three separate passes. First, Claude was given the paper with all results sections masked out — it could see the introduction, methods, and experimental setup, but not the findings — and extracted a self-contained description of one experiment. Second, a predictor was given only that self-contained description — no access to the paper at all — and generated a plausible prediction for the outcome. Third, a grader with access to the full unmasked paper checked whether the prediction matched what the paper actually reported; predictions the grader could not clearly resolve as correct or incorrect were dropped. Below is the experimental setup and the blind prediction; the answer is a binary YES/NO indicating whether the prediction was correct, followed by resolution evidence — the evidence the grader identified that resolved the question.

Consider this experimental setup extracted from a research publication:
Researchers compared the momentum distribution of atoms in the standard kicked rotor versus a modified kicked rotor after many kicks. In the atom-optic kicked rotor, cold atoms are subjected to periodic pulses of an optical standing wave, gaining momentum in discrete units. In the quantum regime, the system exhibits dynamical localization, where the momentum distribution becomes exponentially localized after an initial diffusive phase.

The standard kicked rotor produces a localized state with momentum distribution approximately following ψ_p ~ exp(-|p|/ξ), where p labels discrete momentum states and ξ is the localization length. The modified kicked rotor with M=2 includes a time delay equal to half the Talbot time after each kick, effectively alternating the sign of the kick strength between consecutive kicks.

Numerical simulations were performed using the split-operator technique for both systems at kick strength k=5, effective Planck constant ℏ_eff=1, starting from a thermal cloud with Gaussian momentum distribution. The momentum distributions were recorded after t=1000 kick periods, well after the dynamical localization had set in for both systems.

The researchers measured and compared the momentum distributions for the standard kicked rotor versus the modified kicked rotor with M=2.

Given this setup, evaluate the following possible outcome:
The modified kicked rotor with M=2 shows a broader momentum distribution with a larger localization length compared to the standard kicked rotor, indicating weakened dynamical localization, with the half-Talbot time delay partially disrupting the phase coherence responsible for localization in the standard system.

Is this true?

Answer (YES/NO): YES